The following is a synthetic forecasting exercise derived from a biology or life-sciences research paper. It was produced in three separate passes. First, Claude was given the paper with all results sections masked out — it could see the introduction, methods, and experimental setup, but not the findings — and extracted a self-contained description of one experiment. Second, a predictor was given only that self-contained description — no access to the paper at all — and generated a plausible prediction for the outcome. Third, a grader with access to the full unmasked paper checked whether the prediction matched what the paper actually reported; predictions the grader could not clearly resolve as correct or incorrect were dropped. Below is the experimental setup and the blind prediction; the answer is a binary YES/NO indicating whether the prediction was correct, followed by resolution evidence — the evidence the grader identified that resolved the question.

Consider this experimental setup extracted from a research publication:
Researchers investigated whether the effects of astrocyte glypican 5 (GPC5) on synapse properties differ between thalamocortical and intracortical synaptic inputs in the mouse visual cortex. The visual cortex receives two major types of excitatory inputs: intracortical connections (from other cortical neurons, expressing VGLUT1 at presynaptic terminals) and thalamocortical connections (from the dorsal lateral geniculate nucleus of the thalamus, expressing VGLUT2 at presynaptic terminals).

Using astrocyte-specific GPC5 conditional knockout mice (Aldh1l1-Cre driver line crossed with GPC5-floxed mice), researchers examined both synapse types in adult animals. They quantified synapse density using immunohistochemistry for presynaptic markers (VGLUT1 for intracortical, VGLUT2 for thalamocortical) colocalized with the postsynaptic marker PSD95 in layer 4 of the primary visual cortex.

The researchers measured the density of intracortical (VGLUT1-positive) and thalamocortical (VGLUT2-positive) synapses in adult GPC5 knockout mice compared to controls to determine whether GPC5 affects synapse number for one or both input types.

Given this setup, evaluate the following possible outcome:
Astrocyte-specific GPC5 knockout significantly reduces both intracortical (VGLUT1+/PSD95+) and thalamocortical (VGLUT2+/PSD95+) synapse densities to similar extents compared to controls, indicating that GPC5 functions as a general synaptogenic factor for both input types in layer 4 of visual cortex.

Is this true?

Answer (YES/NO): NO